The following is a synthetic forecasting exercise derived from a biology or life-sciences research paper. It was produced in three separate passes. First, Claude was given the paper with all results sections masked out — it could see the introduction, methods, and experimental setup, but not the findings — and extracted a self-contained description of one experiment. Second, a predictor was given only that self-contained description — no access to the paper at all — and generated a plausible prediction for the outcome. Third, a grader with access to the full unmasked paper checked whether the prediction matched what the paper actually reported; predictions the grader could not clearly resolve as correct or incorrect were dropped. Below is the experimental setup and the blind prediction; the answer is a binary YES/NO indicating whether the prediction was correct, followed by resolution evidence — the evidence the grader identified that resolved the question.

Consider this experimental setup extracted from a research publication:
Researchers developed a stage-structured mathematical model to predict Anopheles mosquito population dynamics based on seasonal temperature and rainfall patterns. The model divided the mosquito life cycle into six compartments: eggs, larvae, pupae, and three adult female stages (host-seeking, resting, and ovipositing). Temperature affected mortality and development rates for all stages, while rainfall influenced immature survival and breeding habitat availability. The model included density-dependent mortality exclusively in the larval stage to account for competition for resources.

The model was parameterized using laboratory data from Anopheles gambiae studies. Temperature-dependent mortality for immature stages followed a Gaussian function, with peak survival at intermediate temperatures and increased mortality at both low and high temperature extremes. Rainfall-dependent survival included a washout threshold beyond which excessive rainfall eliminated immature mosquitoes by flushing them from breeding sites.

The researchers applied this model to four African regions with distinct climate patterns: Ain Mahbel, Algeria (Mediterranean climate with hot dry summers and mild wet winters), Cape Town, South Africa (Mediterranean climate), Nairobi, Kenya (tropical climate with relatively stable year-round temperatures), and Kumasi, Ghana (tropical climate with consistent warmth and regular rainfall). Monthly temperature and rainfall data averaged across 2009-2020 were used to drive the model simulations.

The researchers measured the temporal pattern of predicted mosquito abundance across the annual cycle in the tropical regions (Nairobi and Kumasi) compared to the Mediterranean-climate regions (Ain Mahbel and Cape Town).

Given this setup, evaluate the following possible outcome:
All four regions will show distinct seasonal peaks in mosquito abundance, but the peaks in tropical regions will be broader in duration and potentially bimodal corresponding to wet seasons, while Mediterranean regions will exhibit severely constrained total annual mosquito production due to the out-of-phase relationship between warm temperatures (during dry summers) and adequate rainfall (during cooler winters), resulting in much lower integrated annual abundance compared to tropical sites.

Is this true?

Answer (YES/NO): NO